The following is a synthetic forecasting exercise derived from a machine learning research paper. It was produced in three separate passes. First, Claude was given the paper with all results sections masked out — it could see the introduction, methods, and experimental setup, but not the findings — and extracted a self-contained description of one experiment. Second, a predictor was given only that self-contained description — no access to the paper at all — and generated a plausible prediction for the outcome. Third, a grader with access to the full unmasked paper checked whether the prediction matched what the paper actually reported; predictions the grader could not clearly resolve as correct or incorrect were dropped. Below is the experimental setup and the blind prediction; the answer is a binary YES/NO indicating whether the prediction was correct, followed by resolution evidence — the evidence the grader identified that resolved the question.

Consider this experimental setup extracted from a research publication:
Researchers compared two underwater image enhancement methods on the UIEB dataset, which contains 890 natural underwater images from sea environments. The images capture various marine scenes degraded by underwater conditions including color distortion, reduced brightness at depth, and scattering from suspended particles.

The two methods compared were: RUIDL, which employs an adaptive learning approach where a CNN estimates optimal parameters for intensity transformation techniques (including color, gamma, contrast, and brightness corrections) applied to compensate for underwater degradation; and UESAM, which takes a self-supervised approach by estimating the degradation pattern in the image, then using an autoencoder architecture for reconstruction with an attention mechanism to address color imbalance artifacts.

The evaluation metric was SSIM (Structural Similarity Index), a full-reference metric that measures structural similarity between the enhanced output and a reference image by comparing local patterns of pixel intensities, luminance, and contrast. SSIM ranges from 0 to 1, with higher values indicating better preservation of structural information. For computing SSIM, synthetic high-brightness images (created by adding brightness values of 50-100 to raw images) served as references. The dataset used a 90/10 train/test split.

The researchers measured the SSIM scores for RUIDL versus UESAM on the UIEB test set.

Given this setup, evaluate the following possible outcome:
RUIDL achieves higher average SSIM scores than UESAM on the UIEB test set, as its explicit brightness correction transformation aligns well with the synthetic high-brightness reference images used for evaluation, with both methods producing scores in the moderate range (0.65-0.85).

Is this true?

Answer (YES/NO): NO